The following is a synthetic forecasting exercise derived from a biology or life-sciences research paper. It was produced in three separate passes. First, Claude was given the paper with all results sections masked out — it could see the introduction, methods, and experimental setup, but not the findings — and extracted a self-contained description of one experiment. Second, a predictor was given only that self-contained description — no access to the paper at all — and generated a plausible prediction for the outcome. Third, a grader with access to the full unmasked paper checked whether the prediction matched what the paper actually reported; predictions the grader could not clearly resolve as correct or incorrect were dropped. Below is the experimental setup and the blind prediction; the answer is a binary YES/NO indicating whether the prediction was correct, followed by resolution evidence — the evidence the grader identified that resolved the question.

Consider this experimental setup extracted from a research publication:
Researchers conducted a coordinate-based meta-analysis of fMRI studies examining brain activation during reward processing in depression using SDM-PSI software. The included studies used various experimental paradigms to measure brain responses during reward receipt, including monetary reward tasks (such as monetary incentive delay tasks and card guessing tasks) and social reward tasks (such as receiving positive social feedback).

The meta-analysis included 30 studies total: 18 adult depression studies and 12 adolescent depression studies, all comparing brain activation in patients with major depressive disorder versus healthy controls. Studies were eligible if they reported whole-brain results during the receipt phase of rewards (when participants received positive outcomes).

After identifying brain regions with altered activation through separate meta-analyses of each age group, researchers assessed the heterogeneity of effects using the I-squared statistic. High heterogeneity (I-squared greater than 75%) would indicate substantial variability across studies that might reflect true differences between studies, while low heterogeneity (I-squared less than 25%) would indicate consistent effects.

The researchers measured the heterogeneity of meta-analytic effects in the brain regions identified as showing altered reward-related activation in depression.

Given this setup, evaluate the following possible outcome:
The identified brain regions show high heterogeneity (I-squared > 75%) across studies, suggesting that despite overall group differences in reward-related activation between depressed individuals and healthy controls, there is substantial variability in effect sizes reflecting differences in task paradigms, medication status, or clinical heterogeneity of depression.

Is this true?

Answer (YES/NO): NO